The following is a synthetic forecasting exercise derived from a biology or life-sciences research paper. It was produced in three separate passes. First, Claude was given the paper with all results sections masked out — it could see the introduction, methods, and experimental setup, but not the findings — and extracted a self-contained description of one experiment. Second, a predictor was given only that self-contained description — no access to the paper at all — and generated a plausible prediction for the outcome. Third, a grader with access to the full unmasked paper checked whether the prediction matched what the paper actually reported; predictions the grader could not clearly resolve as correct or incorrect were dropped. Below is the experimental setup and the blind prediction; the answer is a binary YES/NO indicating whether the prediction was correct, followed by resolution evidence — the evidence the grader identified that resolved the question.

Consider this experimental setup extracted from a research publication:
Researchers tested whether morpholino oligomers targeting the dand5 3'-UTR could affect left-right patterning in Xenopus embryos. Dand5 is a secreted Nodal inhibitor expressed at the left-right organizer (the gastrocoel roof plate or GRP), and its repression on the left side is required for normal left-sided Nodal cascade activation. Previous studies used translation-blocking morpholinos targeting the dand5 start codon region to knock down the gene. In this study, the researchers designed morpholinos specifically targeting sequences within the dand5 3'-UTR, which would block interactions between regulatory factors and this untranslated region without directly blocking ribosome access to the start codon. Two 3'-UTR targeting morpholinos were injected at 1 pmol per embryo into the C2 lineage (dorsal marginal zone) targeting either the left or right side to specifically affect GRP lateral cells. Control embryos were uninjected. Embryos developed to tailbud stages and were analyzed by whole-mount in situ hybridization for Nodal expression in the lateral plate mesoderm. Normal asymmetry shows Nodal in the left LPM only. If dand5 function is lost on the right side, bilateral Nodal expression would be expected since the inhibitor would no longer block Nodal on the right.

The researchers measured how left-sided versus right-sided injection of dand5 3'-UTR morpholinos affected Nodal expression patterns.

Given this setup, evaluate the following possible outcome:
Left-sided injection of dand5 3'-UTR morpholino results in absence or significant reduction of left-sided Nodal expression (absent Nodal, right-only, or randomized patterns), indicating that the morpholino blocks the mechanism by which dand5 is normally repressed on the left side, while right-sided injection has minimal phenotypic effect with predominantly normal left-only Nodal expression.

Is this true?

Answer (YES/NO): YES